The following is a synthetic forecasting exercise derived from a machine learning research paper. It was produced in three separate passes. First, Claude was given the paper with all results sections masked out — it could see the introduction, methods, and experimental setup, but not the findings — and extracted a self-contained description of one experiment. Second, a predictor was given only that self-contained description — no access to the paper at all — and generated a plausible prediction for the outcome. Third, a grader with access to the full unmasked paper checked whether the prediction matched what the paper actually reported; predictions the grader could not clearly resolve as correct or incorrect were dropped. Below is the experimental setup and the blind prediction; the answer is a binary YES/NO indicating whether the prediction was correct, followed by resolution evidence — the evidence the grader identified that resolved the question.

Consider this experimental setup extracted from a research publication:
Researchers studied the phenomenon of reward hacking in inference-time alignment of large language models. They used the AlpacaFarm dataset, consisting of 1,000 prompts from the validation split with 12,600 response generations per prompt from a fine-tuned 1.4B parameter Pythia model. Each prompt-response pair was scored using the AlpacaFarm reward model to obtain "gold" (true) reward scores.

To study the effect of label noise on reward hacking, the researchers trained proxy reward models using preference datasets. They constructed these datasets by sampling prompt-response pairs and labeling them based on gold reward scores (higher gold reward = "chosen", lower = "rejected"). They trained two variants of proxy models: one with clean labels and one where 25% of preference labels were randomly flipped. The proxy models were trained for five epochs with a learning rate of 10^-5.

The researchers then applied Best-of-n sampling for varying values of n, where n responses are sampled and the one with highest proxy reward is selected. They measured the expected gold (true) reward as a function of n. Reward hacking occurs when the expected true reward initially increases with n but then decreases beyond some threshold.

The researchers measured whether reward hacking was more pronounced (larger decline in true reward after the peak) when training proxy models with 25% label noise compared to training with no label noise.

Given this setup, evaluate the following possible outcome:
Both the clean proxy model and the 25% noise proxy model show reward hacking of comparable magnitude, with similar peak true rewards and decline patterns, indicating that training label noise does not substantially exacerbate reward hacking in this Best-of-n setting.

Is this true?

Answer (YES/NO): NO